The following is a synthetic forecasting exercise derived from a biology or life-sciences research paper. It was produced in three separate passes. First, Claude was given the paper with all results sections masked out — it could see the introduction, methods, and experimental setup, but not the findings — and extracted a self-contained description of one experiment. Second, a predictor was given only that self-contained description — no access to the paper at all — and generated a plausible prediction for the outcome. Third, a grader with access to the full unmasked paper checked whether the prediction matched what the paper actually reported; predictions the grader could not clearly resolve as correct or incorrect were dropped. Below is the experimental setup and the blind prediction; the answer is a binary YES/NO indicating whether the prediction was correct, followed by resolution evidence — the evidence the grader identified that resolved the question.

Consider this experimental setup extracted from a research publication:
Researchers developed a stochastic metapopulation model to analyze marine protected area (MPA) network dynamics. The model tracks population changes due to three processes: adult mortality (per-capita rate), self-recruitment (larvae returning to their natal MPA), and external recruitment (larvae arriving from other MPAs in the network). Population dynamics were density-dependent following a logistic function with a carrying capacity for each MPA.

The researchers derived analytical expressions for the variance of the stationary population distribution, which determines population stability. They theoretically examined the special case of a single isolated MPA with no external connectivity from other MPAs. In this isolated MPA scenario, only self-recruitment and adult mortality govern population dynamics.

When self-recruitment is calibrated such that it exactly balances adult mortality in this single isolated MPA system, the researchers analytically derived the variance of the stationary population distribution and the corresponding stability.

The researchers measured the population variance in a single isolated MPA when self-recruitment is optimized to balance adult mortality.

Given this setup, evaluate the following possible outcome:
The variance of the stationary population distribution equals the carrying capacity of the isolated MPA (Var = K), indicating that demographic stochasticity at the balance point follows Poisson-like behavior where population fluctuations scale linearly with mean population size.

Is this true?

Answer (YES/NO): NO